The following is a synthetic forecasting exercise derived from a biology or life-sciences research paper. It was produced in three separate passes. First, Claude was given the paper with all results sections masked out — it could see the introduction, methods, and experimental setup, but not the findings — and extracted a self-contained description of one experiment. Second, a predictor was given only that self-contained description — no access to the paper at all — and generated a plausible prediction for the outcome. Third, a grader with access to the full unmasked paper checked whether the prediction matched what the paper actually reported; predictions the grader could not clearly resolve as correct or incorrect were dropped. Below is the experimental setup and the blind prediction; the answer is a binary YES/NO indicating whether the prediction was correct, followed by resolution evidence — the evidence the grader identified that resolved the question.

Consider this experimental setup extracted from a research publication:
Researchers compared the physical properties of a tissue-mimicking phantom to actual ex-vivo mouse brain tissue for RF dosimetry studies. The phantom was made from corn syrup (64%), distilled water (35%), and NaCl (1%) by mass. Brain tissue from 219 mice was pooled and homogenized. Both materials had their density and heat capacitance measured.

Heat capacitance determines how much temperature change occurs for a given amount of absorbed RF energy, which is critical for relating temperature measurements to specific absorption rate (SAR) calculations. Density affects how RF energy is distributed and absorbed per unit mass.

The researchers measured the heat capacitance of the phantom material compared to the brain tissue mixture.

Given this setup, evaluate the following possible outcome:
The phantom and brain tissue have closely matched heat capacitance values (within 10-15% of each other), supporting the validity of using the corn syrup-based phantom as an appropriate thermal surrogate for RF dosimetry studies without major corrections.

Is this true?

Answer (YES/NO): NO